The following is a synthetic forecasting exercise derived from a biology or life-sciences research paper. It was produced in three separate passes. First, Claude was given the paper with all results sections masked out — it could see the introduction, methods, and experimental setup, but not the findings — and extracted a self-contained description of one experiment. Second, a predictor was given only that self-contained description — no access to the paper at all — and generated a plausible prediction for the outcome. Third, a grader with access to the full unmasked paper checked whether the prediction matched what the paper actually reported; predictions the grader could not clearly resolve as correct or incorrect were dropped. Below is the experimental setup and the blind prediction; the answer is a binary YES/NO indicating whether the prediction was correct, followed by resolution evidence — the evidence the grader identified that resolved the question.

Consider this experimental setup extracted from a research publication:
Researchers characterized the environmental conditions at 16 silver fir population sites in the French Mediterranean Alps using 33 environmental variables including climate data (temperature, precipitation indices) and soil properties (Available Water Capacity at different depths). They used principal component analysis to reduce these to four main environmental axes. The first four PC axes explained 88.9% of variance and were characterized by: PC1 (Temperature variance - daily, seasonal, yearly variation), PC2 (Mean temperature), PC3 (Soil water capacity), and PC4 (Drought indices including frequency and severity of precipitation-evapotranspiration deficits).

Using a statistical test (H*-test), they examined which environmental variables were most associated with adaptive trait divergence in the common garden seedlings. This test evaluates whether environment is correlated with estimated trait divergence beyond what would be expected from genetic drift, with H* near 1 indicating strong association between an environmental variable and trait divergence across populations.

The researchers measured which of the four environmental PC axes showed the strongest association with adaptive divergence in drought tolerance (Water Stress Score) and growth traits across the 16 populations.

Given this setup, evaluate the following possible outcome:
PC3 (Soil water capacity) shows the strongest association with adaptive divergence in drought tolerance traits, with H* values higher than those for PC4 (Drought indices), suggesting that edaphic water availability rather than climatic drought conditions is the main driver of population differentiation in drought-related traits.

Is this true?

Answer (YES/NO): YES